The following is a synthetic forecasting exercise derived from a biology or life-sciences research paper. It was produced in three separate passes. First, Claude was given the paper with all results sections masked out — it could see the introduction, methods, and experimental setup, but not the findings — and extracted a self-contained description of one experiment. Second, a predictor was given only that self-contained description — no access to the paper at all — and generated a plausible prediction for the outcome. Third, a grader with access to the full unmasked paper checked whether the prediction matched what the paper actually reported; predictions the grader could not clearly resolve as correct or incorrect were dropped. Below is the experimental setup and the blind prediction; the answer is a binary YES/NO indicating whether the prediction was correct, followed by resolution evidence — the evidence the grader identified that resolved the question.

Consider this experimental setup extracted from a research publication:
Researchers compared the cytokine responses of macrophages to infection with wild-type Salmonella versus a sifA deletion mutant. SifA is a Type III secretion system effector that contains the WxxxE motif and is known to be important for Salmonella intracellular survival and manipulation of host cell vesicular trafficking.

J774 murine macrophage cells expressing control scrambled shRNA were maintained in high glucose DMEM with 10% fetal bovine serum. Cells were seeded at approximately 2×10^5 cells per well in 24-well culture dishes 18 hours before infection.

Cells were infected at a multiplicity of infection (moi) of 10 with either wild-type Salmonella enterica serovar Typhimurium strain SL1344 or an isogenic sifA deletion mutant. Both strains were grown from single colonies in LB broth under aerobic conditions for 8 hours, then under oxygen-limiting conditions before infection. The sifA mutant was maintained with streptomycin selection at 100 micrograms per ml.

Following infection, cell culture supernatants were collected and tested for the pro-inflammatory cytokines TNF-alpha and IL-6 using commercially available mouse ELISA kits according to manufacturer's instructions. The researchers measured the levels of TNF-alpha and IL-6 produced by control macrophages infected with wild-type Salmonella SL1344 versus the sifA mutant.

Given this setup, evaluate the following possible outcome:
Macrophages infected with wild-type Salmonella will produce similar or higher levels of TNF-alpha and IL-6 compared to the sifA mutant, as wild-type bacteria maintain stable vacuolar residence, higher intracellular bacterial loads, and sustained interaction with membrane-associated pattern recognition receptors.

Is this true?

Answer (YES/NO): YES